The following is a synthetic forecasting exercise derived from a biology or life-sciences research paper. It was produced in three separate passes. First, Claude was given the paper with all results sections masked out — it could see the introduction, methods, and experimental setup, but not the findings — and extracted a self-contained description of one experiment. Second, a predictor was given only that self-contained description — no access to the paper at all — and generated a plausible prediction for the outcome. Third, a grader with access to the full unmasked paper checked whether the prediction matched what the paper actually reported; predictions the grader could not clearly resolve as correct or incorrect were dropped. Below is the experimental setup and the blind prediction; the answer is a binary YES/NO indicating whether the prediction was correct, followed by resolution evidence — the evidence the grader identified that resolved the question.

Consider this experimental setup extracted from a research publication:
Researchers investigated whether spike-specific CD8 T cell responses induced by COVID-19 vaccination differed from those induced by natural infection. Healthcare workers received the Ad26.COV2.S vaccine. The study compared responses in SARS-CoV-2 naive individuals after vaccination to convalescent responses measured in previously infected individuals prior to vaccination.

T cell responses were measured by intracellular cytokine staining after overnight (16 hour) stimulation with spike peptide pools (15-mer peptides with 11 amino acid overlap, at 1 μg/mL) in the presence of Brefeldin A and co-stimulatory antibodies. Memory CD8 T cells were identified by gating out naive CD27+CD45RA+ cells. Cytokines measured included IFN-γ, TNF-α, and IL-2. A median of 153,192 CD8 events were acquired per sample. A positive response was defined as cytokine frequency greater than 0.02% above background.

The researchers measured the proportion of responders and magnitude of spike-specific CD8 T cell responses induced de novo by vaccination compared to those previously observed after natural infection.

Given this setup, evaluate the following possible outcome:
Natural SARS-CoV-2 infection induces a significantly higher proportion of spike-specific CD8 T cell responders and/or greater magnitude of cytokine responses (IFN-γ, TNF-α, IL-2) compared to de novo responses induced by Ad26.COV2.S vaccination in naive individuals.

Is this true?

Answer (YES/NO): NO